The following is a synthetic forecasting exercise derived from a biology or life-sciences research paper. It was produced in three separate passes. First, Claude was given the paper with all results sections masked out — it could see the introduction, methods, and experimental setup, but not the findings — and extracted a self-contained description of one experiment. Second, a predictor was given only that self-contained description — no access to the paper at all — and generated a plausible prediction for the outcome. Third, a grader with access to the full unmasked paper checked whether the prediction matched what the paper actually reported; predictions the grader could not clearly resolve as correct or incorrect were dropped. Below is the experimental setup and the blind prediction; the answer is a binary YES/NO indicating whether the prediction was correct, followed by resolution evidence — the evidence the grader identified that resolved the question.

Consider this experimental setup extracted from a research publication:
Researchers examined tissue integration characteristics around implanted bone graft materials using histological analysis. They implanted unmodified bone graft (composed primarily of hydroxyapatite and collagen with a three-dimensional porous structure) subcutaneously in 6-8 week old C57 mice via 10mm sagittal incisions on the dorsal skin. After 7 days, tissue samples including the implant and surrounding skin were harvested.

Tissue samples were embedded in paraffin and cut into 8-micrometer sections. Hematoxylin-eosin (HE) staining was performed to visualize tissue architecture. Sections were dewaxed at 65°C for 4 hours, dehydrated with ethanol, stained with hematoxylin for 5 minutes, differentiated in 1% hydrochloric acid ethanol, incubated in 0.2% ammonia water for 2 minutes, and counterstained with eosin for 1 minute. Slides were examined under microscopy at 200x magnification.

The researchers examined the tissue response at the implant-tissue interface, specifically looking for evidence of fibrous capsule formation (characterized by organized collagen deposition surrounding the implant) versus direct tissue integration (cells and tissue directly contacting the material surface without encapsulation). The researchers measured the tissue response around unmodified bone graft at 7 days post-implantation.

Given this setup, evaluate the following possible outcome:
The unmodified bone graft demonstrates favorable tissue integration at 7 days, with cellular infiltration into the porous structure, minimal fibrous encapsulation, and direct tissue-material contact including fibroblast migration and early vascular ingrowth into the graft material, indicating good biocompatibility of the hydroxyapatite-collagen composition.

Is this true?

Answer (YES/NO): NO